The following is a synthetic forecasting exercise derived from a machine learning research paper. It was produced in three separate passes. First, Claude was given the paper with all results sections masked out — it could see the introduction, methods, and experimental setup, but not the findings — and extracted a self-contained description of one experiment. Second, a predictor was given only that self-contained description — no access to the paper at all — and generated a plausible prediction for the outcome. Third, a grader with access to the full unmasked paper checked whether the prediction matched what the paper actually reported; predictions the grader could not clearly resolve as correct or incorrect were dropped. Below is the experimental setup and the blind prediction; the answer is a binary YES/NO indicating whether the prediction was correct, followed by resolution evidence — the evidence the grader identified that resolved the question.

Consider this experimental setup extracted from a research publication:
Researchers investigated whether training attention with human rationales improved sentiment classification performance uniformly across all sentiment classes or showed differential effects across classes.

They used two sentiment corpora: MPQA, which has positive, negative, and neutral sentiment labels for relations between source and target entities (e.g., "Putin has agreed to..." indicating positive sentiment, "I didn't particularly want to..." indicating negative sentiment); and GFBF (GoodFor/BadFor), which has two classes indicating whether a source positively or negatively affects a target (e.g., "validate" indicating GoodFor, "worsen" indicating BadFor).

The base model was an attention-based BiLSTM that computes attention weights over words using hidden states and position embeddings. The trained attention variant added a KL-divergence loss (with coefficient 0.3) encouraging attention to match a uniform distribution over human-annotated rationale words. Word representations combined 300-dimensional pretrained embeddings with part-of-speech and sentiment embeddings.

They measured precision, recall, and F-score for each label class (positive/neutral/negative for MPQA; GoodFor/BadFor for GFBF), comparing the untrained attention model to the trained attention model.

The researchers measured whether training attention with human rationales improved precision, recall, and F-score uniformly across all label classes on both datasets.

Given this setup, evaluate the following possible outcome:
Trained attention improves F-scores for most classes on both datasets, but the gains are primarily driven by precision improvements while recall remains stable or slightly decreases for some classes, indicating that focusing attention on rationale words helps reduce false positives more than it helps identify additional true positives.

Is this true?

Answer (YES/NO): NO